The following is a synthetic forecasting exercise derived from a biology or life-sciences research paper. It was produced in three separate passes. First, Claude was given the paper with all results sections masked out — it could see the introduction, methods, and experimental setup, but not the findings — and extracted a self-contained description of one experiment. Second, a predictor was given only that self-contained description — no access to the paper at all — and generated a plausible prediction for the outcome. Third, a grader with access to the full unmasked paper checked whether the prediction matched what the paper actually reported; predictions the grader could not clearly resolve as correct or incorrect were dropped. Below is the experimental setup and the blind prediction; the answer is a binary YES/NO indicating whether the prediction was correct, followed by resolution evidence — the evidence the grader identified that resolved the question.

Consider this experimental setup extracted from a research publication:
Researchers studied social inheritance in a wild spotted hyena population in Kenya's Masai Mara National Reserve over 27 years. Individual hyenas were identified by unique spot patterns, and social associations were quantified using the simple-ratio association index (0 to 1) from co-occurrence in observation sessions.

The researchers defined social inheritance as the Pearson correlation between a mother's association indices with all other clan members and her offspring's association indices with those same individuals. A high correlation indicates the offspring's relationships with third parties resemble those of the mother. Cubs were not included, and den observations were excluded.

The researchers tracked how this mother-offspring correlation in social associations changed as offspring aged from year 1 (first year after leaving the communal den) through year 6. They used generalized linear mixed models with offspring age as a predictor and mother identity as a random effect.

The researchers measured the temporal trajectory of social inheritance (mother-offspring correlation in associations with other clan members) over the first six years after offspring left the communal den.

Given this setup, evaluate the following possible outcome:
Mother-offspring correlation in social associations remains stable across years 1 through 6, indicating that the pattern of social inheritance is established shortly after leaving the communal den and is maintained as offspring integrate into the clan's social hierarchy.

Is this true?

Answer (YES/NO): YES